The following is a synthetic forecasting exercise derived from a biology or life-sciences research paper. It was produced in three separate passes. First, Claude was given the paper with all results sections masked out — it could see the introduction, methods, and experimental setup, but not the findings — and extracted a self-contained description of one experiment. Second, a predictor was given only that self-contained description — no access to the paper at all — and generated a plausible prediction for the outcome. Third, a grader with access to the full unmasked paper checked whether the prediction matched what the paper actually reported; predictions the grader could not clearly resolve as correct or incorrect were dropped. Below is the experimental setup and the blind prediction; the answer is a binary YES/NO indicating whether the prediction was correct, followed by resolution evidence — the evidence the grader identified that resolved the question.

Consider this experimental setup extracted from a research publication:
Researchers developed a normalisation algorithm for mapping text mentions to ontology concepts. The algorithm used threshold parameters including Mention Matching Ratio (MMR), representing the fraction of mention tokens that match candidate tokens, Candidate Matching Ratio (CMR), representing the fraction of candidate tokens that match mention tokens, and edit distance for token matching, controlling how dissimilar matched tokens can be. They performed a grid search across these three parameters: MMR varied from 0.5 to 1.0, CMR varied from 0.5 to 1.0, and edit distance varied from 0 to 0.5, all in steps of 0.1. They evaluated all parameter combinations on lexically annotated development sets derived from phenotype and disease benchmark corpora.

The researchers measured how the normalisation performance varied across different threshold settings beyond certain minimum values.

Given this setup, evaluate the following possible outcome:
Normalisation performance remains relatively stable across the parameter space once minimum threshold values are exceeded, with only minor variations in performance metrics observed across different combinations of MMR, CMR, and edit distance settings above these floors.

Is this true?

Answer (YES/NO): YES